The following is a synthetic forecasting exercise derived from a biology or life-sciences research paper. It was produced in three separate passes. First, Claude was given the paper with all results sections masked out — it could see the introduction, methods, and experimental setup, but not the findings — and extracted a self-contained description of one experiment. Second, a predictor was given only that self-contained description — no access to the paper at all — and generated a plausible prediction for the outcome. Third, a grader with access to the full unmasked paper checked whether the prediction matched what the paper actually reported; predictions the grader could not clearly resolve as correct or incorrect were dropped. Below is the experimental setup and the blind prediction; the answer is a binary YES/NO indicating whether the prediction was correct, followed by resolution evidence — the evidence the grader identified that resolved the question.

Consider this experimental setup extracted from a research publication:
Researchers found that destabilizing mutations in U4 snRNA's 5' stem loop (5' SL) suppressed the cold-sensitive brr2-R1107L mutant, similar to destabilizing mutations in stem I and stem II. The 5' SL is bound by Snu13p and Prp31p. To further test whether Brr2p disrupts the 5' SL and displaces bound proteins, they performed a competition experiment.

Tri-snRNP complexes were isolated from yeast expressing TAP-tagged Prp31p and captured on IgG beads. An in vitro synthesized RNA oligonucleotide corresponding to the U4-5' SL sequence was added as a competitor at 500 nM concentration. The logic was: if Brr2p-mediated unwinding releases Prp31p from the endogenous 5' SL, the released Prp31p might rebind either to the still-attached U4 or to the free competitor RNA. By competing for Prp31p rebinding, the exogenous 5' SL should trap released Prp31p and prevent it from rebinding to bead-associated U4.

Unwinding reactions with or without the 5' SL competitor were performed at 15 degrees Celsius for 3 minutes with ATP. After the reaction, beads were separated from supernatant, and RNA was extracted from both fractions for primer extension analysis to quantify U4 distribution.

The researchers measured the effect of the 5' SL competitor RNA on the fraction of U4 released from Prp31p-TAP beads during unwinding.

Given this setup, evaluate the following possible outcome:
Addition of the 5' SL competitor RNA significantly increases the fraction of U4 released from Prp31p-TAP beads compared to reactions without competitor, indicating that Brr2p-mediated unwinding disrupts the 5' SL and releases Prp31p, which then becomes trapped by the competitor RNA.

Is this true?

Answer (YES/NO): YES